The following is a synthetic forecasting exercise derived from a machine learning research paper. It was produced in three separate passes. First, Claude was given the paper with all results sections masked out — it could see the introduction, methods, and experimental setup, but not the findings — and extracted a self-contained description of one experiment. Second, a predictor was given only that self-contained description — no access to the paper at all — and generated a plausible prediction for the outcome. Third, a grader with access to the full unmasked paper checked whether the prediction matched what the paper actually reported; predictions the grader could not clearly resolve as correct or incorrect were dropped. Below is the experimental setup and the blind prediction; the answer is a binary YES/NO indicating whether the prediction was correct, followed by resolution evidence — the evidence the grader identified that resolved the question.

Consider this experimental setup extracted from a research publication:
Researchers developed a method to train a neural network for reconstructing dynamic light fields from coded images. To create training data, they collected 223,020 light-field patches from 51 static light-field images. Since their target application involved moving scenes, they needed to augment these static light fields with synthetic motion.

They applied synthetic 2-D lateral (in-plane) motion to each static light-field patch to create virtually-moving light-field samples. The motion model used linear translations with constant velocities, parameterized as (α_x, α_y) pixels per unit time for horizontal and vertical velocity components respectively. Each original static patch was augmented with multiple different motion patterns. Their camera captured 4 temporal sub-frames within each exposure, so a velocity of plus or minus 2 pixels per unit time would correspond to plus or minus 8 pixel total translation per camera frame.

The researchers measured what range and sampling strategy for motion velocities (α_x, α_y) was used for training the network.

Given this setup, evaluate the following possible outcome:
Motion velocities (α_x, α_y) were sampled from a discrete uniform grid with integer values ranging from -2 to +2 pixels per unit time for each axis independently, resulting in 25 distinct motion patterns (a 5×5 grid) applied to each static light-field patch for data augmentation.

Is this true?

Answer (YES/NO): YES